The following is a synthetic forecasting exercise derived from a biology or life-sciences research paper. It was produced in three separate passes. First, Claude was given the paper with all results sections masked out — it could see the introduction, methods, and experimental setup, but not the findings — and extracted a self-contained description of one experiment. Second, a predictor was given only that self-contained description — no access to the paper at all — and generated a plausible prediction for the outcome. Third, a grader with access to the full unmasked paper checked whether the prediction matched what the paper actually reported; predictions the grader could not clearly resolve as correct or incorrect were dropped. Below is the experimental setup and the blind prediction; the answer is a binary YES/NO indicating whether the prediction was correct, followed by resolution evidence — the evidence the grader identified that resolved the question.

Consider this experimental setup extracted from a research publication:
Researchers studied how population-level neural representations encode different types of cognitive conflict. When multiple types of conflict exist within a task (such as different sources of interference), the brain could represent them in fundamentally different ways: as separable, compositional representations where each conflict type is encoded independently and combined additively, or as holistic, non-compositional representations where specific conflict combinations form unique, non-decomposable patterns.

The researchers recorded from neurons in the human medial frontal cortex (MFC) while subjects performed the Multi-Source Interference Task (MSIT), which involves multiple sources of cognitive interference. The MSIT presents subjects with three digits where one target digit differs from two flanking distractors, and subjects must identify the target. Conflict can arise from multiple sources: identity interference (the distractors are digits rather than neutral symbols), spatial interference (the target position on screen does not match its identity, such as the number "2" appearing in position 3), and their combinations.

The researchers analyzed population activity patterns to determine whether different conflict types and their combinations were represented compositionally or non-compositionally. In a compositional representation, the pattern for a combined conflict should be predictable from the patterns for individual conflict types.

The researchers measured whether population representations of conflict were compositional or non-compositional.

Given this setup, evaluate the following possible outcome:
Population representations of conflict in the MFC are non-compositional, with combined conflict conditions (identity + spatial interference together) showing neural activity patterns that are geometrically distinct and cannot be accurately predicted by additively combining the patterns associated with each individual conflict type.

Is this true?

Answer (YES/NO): NO